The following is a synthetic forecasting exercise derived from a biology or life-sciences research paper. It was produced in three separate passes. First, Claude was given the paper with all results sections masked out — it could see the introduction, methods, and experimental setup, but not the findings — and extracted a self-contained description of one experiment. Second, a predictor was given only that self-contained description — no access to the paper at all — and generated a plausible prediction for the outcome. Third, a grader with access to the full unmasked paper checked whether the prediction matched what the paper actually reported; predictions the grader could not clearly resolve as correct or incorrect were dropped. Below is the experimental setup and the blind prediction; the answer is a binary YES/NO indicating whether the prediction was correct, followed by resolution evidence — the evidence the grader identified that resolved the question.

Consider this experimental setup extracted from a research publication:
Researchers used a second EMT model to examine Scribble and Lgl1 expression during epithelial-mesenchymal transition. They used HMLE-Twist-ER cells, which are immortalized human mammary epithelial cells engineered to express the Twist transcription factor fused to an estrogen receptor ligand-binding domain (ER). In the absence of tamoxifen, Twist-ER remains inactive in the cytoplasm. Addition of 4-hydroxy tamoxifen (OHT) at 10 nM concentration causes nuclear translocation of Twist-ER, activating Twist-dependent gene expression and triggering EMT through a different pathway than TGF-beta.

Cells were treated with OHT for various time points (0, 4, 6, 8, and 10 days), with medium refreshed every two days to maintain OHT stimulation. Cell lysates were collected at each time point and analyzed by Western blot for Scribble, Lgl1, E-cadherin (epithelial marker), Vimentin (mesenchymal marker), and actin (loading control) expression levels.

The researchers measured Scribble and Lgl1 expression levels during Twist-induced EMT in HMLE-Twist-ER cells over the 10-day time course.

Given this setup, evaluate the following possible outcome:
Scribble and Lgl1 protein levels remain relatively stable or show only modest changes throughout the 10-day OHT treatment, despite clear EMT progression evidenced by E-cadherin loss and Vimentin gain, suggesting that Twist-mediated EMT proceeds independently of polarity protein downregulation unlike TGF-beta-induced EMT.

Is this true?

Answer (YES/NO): NO